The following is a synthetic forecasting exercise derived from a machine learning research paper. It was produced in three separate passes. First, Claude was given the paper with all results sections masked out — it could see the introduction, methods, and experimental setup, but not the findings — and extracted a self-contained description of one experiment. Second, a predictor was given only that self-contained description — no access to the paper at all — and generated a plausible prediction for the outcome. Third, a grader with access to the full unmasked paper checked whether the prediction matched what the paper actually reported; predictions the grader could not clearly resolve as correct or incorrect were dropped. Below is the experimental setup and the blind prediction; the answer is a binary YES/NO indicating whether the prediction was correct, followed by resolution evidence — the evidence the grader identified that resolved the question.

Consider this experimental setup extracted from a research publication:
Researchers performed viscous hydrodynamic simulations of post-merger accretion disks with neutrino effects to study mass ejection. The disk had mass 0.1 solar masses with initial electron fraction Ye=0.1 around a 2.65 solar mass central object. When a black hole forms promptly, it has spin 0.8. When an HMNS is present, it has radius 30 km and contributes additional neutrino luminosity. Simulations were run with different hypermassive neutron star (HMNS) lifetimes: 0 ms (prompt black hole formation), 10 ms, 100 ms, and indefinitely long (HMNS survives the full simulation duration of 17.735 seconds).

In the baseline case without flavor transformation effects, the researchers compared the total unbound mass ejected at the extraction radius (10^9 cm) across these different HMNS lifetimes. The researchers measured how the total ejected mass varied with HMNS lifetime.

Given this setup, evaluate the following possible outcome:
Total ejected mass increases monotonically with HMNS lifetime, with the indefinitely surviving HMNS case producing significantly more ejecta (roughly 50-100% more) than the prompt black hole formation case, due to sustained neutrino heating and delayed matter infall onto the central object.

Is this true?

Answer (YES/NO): NO